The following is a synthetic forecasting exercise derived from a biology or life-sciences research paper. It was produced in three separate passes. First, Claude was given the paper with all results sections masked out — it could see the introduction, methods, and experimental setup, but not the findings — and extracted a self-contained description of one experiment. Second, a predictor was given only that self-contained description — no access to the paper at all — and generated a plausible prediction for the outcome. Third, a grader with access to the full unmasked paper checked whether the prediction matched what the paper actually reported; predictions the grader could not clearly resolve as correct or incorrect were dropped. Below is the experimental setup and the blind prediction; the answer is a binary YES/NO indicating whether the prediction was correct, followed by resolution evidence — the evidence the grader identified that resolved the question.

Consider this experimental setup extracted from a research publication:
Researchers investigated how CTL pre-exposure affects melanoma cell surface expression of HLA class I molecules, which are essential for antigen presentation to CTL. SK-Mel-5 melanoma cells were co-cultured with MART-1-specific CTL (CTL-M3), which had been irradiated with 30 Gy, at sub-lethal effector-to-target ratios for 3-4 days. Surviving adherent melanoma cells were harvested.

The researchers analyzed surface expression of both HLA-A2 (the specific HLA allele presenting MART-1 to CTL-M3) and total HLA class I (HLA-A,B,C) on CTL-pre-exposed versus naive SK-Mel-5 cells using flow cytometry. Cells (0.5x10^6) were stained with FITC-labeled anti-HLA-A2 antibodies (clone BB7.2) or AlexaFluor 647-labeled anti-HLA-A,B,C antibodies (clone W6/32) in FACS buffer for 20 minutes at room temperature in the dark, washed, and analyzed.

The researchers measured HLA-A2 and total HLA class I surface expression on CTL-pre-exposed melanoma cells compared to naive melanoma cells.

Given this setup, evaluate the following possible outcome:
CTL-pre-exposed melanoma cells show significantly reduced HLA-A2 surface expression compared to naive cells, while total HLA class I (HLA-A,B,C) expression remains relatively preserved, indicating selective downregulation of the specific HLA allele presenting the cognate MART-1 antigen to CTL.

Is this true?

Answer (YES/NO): NO